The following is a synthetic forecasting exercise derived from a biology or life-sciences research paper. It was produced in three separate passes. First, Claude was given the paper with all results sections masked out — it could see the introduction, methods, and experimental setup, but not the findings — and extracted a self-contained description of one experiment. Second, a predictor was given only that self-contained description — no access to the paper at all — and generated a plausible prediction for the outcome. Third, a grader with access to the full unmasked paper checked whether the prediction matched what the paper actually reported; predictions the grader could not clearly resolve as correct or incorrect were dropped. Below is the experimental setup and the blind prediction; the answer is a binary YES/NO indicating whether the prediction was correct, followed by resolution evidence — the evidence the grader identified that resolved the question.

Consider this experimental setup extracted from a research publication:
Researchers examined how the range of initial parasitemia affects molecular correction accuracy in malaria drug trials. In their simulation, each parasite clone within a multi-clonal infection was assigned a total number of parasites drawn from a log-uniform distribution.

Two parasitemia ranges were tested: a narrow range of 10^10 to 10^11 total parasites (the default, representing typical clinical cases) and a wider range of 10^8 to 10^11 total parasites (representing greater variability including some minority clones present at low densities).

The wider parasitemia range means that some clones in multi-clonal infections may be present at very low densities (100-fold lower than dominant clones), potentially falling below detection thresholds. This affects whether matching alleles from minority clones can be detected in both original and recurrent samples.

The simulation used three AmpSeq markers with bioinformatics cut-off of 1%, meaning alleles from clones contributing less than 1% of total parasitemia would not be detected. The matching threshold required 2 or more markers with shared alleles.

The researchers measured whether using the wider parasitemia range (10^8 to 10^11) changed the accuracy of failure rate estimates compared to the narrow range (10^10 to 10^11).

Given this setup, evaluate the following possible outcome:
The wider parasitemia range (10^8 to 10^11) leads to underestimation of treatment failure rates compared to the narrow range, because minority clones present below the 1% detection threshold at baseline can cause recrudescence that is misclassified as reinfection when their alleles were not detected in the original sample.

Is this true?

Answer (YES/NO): NO